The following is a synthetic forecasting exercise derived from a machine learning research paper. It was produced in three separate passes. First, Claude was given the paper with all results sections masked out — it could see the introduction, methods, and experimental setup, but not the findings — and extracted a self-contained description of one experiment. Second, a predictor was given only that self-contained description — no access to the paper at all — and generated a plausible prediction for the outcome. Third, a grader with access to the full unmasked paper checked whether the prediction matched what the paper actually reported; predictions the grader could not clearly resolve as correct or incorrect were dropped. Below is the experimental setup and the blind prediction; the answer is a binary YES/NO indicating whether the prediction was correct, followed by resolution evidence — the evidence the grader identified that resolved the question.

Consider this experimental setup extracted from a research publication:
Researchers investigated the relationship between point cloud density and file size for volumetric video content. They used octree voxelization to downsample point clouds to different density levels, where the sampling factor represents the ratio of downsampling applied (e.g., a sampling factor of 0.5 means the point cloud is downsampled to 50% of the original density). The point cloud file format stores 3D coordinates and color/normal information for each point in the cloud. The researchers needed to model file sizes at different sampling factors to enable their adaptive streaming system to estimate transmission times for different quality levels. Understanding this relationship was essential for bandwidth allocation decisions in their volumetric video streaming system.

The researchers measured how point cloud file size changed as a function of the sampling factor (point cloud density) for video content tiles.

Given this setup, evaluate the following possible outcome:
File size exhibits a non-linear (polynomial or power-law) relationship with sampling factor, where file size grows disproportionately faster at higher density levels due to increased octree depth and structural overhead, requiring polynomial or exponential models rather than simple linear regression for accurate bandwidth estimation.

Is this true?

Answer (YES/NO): NO